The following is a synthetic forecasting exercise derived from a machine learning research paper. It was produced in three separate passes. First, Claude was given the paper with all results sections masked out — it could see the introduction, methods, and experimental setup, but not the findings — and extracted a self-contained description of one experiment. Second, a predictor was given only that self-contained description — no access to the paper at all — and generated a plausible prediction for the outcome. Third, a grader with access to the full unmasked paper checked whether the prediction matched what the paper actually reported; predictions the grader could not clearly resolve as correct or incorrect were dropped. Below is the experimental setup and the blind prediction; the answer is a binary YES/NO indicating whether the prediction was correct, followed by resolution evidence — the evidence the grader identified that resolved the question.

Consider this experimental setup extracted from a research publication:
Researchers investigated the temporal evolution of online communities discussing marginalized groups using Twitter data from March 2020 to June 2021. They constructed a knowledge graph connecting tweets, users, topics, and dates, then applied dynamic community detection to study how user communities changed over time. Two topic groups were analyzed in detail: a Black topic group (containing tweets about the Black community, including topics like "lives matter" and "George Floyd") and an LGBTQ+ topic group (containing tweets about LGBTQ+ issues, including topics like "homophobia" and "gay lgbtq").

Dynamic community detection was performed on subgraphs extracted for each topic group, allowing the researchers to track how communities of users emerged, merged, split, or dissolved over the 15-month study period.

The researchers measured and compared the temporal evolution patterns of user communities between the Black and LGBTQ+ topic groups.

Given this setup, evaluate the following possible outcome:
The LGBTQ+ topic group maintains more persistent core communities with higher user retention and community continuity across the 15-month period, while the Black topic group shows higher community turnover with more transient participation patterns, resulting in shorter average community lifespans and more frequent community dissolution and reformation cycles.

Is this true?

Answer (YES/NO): NO